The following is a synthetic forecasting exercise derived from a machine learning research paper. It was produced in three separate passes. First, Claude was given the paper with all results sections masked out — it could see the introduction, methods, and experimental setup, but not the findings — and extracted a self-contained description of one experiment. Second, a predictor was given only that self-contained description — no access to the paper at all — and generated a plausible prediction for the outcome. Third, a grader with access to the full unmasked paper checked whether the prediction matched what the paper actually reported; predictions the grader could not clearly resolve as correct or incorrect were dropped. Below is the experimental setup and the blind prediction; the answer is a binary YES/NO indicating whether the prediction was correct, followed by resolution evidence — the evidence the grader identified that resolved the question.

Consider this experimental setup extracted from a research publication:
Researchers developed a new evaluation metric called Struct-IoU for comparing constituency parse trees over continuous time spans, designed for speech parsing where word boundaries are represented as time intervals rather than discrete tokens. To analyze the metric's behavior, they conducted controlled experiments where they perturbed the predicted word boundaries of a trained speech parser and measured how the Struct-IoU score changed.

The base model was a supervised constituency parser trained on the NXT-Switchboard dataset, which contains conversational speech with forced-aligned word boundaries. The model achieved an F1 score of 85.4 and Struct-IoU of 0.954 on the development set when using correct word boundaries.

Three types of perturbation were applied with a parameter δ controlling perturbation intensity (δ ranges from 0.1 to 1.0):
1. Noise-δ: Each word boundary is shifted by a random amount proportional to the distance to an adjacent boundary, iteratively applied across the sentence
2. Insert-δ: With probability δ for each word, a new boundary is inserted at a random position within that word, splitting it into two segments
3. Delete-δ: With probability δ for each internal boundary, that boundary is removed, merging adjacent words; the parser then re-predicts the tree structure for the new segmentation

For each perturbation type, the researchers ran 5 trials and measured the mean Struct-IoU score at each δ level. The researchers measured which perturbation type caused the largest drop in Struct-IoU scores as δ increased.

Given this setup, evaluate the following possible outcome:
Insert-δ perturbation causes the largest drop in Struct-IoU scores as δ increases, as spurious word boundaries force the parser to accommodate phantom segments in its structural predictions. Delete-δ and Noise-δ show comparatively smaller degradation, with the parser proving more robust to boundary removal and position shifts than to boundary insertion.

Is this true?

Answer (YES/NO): NO